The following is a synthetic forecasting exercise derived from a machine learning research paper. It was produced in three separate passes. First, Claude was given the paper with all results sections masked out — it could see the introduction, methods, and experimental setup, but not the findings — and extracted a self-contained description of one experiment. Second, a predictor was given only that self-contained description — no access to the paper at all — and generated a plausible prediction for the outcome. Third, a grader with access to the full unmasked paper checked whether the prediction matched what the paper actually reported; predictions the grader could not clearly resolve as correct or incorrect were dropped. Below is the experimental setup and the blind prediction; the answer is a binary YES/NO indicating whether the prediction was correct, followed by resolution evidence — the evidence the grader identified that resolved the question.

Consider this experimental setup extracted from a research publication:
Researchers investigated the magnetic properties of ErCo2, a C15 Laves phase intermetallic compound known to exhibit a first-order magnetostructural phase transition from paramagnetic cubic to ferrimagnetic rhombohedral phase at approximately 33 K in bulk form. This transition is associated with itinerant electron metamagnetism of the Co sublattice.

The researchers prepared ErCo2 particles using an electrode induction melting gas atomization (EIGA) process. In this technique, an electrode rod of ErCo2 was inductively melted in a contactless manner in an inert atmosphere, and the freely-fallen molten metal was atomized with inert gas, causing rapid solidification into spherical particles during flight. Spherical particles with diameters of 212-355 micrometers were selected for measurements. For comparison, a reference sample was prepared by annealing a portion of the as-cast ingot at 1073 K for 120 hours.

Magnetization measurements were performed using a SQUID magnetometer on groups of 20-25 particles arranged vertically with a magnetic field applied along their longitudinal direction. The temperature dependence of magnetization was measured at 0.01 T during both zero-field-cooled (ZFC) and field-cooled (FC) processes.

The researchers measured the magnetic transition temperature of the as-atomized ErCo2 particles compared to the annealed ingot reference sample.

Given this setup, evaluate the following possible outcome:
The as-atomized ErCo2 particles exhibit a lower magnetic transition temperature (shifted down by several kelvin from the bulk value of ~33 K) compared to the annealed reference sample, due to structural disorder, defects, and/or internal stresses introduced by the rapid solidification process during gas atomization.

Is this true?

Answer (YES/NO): NO